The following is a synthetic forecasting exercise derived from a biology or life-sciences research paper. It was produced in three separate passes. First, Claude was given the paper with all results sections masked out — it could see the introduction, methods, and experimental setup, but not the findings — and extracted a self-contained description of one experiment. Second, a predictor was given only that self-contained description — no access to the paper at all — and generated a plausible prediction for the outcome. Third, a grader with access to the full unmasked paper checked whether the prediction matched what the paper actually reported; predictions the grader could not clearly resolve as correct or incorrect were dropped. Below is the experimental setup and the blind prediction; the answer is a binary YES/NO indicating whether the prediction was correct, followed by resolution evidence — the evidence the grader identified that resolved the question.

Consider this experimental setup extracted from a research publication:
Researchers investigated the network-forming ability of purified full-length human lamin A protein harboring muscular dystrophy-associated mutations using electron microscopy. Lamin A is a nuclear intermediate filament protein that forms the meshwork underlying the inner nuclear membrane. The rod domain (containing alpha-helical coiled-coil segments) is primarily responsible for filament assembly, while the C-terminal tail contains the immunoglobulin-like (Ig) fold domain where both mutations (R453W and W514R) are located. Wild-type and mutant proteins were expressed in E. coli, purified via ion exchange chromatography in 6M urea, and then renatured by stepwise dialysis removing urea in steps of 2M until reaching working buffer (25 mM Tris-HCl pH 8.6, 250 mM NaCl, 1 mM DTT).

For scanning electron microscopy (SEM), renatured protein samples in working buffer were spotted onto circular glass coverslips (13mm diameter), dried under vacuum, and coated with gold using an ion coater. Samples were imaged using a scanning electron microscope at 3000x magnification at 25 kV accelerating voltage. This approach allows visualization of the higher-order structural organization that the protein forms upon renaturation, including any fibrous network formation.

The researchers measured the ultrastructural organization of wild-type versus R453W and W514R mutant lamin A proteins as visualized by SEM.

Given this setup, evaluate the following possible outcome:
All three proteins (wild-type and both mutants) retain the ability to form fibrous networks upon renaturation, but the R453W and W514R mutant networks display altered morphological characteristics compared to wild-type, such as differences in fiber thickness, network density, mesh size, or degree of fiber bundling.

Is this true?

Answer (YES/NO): YES